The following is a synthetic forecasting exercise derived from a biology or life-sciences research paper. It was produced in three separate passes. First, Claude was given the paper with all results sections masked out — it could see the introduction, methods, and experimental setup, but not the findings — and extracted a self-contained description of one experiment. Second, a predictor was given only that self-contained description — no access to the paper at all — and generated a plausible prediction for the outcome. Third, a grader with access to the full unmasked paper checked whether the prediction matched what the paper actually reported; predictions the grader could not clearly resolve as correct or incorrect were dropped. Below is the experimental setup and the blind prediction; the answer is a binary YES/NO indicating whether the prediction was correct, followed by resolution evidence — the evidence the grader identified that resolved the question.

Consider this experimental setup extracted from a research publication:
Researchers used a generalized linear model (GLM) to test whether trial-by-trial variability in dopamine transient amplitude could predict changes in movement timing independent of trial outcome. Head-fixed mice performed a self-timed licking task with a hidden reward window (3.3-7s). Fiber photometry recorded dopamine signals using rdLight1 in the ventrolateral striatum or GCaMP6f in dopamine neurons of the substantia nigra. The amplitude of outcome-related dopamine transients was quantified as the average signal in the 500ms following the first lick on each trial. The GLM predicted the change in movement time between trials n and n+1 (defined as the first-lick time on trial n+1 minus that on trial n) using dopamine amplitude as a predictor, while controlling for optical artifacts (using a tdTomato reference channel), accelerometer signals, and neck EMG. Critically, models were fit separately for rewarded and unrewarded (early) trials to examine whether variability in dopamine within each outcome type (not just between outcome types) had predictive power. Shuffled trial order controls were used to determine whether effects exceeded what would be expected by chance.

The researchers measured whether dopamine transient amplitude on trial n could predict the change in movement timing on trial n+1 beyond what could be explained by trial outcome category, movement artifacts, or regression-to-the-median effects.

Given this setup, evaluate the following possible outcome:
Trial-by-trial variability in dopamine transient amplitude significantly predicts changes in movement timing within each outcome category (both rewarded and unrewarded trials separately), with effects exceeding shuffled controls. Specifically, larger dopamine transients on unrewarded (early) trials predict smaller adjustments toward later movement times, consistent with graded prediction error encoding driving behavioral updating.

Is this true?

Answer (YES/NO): YES